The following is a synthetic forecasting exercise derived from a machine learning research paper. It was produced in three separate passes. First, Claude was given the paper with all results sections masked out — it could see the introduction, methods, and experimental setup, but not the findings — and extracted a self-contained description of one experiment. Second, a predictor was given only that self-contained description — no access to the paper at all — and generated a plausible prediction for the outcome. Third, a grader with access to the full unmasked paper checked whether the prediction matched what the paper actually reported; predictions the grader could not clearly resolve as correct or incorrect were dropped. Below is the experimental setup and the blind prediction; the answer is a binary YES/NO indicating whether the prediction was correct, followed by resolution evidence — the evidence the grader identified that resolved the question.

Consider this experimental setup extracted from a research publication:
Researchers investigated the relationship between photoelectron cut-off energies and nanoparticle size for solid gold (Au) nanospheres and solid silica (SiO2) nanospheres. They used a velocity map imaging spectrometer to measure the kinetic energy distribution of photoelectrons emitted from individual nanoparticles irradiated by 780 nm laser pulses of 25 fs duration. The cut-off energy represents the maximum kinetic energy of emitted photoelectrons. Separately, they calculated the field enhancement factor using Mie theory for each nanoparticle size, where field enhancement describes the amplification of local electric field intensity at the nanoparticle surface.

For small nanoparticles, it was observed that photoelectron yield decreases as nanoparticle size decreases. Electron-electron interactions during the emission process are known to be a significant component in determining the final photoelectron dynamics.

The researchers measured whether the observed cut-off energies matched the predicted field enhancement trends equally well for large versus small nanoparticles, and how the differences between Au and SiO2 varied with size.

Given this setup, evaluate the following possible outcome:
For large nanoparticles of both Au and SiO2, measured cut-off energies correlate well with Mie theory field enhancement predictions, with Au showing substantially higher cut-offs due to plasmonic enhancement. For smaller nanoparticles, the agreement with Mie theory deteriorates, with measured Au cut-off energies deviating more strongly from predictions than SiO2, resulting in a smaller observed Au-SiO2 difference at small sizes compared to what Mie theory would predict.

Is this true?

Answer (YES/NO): NO